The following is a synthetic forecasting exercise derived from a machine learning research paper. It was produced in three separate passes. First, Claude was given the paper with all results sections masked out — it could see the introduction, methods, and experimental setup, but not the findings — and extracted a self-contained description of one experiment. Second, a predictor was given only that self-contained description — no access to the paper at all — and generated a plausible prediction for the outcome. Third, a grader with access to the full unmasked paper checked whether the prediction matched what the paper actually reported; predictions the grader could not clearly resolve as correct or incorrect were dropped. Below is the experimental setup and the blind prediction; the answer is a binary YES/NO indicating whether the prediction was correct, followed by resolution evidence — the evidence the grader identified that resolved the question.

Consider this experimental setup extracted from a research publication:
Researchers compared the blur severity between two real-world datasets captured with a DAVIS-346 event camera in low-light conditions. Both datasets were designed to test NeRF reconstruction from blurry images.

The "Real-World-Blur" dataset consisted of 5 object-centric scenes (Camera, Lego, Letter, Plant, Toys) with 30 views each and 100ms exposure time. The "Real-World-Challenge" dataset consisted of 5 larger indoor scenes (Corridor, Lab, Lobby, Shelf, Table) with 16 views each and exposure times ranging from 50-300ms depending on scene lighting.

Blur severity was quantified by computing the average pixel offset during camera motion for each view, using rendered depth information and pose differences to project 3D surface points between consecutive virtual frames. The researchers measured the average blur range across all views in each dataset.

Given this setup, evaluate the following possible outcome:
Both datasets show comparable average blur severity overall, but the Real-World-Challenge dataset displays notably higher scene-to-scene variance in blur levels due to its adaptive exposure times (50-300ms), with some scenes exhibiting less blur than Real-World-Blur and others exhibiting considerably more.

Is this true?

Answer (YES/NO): NO